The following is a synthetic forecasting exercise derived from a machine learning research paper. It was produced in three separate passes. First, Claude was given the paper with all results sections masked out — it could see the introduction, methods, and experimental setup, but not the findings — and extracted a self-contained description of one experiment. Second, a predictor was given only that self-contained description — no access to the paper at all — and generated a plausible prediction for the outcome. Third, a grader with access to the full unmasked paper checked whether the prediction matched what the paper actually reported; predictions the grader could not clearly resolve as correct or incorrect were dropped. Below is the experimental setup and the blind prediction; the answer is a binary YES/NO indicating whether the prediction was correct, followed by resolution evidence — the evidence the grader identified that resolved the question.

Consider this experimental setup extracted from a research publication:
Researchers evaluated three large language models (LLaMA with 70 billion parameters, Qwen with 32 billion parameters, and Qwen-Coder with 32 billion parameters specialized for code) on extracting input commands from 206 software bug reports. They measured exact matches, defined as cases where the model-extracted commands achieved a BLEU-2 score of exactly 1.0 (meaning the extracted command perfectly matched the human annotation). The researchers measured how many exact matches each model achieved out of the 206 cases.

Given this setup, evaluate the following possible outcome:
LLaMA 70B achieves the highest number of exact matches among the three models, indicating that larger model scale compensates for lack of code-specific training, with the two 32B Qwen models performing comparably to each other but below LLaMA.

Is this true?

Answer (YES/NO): NO